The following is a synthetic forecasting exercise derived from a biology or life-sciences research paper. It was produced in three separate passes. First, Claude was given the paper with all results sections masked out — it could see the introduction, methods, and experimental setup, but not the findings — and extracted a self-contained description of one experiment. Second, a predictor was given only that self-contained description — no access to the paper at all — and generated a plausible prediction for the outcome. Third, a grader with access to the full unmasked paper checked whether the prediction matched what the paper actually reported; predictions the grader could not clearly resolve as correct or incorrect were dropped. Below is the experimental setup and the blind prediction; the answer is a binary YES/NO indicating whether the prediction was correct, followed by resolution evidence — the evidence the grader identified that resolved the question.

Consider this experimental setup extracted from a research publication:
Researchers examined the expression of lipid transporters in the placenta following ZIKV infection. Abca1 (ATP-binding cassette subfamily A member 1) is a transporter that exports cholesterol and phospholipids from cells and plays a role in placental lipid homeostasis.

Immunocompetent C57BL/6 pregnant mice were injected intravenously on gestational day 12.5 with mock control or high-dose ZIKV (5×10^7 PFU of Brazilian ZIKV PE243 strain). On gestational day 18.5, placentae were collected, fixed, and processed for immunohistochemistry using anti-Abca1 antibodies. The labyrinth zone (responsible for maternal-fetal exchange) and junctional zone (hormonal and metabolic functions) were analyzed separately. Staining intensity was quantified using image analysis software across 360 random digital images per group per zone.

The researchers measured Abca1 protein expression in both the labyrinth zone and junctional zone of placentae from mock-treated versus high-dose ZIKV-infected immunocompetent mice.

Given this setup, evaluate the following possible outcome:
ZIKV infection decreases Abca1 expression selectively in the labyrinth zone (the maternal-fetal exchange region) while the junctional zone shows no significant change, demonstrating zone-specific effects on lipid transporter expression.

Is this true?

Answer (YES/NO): YES